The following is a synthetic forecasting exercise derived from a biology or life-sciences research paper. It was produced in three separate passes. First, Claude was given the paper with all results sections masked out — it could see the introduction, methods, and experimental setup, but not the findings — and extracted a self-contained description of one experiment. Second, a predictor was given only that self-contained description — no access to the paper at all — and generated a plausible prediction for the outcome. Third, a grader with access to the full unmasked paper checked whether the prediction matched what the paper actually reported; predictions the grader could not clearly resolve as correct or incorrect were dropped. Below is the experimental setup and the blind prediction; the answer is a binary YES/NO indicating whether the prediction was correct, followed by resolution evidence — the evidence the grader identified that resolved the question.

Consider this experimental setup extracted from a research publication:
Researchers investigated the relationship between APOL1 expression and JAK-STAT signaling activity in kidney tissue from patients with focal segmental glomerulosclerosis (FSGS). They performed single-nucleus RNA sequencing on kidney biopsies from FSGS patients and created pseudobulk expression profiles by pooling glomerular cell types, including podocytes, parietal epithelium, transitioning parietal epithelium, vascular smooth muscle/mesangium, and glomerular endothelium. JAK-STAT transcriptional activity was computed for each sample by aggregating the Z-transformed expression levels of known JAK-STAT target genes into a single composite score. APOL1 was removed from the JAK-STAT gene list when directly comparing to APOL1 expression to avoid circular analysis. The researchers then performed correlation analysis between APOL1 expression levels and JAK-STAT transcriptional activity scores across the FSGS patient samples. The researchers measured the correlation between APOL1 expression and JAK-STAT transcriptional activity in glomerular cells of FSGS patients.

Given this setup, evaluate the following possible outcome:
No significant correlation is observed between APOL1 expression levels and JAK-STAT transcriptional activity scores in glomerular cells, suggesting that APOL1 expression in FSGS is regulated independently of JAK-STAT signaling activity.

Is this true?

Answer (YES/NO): NO